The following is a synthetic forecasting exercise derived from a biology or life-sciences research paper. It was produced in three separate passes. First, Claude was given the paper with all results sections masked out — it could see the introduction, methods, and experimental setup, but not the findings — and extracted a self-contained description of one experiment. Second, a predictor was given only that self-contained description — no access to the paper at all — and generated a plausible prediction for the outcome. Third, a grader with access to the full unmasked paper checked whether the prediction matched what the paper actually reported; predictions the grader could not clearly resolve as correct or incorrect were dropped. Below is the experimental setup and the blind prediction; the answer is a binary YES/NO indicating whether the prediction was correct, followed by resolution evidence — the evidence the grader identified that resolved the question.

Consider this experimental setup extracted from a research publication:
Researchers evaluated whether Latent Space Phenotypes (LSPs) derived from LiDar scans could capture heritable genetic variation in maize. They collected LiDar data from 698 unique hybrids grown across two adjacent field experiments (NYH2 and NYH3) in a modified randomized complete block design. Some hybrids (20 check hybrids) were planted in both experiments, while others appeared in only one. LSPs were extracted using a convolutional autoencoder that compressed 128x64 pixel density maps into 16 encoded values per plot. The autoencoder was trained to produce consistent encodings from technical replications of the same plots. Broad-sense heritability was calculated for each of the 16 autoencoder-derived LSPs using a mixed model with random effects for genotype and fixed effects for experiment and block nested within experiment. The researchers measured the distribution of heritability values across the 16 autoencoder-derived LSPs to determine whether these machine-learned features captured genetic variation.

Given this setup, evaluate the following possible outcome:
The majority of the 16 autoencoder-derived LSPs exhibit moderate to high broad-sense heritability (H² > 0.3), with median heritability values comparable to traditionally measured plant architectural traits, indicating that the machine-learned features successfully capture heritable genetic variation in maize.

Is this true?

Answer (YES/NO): NO